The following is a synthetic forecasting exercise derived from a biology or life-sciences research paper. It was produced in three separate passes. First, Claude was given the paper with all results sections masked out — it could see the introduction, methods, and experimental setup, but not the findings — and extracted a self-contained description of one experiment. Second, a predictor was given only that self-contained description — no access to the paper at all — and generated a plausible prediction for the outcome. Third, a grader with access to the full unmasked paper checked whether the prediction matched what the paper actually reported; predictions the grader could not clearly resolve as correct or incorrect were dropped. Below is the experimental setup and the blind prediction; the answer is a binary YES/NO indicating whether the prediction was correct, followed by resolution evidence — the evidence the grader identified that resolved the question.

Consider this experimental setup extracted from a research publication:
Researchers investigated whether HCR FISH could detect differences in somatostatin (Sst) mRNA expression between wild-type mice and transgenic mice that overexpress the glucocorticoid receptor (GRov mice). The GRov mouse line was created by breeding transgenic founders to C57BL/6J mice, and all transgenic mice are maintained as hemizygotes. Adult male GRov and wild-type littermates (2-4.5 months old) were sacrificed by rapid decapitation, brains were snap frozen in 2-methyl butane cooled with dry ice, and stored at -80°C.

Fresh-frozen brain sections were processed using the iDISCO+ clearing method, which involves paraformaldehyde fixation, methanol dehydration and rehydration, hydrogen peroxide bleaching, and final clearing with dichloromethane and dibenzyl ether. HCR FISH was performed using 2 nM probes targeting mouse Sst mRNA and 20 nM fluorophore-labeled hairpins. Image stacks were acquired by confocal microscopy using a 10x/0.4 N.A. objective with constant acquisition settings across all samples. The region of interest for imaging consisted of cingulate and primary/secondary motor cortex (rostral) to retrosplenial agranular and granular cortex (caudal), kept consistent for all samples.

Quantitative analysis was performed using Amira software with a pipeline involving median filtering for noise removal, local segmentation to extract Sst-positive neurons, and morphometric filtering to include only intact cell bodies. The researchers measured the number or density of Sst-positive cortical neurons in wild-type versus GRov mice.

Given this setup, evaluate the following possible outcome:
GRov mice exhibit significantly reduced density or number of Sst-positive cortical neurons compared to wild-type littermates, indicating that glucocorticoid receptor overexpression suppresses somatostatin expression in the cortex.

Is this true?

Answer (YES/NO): YES